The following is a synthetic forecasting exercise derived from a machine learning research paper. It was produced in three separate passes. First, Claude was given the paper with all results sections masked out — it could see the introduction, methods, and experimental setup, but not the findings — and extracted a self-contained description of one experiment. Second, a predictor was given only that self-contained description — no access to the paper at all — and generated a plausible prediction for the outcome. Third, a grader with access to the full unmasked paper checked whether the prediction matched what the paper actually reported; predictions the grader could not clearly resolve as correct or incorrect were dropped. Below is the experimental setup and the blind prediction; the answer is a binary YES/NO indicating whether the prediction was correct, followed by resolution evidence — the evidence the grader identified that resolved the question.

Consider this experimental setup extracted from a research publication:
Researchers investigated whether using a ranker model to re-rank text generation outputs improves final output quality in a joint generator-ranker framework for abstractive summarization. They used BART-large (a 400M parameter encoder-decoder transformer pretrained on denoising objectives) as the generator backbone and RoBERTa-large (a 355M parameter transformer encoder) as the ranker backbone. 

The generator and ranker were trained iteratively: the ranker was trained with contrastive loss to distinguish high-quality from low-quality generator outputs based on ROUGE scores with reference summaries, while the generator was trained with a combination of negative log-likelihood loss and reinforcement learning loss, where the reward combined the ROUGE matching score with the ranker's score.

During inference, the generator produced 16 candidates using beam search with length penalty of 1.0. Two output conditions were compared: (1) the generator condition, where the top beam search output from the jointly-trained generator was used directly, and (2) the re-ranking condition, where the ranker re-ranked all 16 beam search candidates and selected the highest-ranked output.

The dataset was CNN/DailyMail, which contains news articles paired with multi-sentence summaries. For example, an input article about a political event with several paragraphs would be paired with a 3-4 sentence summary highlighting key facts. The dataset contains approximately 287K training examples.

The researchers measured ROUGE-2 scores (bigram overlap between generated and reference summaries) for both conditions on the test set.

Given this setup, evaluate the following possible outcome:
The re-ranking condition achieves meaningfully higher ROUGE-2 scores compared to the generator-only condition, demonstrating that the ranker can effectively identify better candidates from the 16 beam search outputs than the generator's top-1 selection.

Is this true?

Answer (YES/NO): YES